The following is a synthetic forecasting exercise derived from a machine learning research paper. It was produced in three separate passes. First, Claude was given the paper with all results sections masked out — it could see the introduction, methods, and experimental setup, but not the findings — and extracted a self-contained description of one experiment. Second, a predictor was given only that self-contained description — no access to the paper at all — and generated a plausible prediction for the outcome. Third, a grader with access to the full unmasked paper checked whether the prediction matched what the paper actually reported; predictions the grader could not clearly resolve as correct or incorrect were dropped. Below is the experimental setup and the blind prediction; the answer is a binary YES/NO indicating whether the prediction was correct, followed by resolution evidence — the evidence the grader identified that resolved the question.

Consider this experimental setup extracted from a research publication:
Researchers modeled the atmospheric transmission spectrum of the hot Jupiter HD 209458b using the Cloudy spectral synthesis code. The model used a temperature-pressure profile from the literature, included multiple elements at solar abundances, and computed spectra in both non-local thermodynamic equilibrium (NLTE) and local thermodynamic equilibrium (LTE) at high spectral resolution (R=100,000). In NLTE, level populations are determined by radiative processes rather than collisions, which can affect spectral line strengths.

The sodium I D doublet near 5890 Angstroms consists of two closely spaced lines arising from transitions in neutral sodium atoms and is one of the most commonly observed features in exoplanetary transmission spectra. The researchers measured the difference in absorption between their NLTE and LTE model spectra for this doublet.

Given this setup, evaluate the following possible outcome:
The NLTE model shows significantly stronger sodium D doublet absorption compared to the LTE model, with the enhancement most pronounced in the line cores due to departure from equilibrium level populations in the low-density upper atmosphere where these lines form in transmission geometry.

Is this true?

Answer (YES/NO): NO